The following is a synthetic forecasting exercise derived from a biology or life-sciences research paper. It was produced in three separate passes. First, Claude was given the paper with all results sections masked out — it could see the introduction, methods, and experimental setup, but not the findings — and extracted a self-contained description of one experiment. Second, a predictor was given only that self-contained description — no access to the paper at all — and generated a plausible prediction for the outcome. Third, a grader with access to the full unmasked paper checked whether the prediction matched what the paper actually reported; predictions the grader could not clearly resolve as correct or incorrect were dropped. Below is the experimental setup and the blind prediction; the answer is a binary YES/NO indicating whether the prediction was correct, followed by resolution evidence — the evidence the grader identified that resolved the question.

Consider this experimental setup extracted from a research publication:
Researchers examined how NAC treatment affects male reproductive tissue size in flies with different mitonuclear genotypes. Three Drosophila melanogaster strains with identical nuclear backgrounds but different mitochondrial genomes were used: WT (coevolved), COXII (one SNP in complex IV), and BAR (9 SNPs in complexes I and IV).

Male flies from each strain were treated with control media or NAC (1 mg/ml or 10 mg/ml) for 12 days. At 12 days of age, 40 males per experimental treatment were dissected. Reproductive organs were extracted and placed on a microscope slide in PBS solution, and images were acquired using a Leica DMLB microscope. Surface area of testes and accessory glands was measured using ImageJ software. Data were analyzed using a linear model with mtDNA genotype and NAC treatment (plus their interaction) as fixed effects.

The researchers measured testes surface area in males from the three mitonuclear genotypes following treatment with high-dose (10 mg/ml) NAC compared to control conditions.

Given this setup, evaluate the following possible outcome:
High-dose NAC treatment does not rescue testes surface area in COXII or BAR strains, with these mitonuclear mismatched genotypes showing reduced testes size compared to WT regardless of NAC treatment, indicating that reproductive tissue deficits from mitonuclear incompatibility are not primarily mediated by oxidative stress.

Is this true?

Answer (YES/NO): NO